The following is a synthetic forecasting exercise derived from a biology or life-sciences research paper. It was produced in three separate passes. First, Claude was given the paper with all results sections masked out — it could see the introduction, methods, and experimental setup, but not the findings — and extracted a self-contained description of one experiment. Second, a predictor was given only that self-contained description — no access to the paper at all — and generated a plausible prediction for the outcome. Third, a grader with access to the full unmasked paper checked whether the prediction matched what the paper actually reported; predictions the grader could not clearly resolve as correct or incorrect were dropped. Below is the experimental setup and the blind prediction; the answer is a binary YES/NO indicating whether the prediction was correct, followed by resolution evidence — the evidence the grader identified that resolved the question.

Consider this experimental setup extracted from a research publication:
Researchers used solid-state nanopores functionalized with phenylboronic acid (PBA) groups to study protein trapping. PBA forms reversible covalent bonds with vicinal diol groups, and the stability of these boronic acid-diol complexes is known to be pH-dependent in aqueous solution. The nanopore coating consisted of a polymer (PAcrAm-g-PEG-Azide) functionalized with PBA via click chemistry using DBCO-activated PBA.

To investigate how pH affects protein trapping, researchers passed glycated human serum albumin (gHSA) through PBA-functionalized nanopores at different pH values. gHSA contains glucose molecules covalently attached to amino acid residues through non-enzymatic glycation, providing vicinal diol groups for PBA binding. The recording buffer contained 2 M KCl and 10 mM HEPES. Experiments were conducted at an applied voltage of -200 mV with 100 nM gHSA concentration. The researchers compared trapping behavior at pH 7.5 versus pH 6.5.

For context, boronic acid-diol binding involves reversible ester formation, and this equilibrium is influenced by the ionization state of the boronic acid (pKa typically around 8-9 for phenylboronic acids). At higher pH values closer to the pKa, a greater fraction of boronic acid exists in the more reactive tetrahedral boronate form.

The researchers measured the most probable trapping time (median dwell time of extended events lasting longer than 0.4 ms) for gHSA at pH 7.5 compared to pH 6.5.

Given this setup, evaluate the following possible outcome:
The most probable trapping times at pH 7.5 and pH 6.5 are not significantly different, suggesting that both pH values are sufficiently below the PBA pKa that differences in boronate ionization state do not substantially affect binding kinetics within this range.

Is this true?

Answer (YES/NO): NO